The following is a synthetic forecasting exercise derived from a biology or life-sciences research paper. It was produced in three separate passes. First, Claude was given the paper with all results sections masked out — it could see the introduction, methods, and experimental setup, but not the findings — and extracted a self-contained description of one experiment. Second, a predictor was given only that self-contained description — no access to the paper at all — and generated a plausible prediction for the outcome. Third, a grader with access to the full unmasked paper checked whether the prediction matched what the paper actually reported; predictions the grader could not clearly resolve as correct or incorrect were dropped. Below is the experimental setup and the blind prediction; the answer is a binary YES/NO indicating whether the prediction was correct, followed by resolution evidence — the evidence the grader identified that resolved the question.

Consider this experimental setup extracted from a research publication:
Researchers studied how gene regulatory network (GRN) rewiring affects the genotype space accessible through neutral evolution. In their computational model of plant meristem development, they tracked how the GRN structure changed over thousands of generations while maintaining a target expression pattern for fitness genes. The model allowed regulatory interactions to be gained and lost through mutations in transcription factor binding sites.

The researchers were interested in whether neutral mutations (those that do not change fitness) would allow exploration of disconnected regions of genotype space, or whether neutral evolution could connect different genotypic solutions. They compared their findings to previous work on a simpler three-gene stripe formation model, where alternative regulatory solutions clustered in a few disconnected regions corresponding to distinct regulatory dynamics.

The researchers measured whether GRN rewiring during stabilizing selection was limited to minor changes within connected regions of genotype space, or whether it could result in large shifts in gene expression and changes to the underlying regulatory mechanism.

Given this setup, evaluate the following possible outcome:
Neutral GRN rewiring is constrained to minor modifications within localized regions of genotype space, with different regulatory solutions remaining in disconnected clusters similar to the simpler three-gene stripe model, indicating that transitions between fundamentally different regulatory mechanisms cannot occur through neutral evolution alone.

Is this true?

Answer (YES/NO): NO